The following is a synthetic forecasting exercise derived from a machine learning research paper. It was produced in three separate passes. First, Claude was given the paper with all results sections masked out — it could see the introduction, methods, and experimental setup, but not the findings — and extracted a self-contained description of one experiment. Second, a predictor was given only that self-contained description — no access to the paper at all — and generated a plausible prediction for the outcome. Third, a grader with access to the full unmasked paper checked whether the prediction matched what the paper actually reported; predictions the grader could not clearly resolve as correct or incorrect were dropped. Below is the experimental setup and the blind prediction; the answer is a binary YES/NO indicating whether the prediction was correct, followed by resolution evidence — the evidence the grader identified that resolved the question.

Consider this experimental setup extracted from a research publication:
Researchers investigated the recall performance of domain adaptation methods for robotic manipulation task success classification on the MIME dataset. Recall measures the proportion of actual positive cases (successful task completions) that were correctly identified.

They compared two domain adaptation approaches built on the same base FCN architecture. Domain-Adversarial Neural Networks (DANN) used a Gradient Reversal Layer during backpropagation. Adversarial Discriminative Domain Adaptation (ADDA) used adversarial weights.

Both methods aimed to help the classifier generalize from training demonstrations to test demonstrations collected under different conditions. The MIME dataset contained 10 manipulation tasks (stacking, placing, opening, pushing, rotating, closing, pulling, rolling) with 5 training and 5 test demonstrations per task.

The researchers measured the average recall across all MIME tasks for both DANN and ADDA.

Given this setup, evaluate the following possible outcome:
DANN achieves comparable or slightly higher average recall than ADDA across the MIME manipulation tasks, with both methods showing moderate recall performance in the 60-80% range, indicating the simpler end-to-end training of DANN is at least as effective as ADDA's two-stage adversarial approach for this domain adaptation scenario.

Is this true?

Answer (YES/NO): NO